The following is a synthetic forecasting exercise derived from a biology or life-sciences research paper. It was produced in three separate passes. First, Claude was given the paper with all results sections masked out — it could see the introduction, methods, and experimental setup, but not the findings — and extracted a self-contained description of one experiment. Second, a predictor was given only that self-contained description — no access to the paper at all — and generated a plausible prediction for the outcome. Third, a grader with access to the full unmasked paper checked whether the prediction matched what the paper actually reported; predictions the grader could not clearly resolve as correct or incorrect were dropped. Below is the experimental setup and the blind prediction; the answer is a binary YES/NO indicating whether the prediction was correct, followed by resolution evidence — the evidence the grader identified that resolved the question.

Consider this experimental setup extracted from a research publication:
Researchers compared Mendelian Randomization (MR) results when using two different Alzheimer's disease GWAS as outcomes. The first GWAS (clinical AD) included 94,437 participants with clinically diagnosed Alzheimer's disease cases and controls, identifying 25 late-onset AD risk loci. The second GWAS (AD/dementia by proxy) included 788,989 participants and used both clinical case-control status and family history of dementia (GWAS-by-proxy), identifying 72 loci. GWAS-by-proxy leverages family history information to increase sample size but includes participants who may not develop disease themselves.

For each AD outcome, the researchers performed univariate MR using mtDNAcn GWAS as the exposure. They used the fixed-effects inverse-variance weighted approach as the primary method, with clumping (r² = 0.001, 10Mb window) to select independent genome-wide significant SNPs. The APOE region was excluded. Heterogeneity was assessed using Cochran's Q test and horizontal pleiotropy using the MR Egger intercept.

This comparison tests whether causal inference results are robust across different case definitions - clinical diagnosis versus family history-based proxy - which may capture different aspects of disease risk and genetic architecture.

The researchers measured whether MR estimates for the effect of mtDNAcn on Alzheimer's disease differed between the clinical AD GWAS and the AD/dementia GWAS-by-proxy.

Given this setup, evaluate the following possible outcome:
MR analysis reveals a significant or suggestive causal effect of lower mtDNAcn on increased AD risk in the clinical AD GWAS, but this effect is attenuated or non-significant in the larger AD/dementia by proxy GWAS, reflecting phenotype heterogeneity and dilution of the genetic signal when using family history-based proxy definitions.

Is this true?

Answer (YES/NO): NO